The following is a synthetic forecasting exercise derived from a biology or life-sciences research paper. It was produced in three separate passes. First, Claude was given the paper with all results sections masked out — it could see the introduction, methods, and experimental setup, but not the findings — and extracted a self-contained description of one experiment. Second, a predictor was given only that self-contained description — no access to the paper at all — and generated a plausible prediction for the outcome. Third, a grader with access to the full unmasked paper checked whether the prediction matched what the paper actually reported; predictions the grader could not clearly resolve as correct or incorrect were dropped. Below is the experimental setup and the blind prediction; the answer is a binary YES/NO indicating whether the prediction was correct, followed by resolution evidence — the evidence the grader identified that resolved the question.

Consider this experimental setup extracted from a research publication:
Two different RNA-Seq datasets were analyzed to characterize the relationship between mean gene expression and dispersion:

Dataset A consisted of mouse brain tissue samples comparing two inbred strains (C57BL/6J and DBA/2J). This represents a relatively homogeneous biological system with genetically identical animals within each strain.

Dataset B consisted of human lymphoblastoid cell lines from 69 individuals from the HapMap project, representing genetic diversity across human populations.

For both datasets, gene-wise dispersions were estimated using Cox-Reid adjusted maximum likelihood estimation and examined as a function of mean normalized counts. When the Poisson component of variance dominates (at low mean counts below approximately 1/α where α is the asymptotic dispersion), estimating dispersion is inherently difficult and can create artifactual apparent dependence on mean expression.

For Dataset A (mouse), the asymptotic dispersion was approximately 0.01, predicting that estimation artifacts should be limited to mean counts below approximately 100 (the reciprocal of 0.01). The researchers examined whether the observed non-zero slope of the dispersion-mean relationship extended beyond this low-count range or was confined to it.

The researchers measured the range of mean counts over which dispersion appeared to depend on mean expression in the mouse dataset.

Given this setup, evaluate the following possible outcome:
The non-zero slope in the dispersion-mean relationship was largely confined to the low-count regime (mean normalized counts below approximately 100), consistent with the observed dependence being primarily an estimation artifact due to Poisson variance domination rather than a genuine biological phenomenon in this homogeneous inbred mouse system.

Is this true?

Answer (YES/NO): YES